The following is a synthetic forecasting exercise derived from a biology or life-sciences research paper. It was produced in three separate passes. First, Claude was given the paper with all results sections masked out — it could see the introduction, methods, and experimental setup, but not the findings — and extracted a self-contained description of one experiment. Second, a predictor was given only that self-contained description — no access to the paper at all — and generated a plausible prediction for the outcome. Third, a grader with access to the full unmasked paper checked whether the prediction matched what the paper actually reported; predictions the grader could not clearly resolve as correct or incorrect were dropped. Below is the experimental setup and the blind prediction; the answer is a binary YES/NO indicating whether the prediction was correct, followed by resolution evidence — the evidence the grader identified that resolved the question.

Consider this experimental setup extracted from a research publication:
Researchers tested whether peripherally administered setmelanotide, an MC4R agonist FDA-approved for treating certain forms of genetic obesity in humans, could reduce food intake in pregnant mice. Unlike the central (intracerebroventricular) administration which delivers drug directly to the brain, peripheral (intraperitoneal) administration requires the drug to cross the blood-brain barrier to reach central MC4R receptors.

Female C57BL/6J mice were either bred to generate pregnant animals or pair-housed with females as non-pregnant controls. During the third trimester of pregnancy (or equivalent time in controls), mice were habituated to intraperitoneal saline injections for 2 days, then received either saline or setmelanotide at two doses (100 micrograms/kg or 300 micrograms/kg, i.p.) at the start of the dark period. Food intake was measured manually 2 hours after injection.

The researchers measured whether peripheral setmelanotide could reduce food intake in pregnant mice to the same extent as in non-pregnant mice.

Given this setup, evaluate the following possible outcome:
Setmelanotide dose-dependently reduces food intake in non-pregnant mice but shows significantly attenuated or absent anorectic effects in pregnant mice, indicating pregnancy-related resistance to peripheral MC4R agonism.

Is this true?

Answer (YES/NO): NO